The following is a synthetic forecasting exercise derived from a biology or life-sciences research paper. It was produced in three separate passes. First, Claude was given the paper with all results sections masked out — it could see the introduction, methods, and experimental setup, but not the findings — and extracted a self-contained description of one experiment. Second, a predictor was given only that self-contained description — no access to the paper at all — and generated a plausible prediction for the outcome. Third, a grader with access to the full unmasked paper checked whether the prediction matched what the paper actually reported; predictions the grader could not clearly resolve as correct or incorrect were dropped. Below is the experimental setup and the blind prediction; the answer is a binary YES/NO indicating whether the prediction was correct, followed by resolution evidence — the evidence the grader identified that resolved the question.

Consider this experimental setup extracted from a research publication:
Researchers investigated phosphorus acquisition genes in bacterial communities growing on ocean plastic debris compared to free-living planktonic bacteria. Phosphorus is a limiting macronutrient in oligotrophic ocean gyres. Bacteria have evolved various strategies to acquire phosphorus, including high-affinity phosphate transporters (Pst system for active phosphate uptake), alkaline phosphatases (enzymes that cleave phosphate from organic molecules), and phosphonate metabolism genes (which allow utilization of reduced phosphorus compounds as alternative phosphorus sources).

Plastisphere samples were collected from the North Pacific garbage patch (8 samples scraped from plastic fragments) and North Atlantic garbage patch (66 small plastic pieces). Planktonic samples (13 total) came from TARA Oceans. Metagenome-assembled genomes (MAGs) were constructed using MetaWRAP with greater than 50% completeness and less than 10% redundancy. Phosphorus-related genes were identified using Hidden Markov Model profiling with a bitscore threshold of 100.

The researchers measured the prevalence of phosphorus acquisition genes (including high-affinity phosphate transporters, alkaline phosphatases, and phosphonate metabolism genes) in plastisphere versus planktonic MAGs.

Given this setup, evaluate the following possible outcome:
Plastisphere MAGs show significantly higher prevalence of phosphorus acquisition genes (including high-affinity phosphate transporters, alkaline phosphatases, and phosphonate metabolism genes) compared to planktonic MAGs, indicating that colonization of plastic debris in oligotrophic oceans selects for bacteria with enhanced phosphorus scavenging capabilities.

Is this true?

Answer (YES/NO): NO